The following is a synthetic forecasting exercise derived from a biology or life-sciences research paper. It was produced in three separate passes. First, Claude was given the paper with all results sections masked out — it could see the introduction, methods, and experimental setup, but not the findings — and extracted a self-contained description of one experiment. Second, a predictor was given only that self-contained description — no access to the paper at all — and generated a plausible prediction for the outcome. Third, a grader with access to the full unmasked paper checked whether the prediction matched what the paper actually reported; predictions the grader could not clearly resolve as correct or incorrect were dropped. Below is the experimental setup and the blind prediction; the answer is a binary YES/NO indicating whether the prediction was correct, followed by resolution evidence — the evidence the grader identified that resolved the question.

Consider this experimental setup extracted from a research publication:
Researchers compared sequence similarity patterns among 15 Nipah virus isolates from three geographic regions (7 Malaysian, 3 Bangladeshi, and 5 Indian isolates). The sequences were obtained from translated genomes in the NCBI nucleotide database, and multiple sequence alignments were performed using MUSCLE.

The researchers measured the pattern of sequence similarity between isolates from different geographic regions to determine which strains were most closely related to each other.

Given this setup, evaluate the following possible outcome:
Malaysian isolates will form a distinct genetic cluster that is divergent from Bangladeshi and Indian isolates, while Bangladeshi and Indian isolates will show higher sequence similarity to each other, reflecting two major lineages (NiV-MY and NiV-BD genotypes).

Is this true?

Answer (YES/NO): YES